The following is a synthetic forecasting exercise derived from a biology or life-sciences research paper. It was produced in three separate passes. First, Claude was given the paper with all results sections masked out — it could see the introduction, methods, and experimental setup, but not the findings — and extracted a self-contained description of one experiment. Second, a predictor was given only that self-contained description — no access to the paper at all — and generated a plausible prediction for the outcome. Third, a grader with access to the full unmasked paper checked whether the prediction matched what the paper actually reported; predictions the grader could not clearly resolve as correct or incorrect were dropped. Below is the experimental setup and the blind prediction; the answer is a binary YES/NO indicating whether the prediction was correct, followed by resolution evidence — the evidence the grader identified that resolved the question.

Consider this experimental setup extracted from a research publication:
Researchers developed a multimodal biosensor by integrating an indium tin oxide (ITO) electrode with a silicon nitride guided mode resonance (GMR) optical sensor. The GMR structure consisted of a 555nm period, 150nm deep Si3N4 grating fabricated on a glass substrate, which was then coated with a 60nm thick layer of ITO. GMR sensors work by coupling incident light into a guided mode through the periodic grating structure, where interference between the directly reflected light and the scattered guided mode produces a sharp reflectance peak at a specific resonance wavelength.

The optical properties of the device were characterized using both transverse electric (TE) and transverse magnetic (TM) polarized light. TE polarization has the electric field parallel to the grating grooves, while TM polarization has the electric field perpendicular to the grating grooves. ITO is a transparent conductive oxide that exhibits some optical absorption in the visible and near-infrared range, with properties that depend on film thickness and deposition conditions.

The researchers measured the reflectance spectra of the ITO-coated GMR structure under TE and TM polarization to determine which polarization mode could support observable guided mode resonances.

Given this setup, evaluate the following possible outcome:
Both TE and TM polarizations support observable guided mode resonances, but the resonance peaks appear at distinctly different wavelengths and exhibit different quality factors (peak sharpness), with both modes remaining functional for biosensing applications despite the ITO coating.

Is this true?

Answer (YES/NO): NO